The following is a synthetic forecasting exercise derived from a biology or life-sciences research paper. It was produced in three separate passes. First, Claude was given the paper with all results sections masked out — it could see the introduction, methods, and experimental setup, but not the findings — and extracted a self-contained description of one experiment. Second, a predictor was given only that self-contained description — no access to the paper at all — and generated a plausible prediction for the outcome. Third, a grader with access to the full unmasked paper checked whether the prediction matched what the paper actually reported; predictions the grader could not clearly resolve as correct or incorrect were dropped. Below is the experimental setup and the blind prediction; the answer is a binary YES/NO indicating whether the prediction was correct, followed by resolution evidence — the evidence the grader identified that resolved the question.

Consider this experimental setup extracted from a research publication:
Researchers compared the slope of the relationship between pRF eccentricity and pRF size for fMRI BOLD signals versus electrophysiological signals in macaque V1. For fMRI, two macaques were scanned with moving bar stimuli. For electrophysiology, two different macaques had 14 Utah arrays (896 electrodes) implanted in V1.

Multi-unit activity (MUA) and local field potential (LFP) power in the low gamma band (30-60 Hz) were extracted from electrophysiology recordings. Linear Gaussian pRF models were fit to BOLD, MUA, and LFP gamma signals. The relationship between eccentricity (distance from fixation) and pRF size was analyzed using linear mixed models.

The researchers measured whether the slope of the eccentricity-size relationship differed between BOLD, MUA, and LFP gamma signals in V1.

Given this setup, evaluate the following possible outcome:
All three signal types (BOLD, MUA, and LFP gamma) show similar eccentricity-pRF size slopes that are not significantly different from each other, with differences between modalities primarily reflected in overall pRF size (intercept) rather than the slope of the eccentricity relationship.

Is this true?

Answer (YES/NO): NO